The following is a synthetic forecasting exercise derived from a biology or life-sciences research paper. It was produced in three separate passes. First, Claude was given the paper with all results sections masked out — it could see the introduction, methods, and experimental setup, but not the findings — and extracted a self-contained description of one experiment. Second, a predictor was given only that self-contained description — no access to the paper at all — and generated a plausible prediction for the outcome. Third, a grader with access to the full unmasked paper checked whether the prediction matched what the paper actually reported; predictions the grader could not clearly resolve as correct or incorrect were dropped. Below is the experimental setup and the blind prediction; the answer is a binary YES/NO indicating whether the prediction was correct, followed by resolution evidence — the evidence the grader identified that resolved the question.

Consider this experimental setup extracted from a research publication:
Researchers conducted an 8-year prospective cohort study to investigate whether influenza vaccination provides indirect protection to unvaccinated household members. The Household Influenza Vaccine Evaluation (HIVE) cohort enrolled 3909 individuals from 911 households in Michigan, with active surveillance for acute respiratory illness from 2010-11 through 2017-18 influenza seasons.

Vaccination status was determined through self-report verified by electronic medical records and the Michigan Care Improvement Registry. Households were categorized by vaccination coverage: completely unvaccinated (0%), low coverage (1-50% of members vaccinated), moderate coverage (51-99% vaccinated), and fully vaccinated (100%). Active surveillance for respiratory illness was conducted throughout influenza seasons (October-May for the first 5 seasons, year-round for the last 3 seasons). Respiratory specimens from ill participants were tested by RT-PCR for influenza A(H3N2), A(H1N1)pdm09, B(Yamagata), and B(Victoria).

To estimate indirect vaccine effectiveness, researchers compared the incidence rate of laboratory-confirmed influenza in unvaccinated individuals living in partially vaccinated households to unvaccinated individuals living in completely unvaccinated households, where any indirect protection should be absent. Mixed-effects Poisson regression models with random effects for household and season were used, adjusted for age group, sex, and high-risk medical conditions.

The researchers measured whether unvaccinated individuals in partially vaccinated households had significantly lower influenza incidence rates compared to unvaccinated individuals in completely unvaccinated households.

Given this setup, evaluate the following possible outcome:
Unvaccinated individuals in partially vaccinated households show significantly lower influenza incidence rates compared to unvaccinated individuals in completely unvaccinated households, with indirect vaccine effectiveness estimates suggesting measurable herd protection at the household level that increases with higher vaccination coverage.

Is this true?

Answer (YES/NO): NO